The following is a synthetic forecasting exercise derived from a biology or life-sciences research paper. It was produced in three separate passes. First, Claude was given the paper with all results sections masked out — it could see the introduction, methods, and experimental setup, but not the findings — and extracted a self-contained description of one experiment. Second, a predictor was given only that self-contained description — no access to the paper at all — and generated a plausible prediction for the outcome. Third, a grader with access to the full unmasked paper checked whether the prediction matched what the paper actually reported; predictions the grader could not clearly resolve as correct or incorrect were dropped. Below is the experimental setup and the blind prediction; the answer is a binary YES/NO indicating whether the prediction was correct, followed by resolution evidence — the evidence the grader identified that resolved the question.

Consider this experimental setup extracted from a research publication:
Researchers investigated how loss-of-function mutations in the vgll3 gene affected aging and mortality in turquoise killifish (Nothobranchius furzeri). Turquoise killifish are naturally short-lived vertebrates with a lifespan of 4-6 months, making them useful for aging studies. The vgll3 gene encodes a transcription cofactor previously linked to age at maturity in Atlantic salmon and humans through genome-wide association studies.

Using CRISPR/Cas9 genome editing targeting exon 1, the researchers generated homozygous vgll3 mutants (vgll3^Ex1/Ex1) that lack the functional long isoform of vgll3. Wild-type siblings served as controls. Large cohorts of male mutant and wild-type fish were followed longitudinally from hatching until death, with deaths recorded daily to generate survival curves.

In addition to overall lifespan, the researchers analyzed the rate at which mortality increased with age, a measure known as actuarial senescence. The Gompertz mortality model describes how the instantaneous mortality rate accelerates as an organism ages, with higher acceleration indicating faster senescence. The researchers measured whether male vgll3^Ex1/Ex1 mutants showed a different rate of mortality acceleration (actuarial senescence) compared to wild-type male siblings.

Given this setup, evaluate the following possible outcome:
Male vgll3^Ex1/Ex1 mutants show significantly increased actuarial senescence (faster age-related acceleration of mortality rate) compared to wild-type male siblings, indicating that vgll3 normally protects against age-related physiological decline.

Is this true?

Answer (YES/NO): YES